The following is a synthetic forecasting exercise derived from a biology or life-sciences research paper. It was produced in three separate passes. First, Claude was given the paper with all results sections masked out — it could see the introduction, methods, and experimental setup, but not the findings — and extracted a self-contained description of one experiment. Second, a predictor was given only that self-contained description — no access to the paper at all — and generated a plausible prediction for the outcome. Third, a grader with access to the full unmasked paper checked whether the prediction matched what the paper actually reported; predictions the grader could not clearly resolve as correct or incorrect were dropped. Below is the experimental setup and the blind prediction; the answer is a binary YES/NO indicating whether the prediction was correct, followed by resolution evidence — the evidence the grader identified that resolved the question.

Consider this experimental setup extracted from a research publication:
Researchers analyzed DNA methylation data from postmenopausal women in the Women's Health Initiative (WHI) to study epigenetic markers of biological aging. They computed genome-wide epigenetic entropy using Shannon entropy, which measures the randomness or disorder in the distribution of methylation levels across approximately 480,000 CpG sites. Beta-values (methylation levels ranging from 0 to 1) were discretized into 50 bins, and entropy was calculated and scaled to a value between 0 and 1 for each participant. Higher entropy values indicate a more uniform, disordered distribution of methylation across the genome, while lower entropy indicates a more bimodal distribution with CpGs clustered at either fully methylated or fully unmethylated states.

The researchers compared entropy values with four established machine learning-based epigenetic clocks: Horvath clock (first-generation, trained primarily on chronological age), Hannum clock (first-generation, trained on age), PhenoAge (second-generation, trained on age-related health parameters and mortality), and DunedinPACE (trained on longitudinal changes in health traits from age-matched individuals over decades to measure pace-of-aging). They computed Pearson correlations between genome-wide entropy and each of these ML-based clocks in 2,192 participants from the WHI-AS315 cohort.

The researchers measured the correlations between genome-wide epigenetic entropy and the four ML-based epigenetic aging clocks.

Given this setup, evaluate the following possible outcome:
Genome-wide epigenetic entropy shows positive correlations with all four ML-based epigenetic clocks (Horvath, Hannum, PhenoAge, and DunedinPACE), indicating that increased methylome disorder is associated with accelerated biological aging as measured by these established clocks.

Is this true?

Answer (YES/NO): NO